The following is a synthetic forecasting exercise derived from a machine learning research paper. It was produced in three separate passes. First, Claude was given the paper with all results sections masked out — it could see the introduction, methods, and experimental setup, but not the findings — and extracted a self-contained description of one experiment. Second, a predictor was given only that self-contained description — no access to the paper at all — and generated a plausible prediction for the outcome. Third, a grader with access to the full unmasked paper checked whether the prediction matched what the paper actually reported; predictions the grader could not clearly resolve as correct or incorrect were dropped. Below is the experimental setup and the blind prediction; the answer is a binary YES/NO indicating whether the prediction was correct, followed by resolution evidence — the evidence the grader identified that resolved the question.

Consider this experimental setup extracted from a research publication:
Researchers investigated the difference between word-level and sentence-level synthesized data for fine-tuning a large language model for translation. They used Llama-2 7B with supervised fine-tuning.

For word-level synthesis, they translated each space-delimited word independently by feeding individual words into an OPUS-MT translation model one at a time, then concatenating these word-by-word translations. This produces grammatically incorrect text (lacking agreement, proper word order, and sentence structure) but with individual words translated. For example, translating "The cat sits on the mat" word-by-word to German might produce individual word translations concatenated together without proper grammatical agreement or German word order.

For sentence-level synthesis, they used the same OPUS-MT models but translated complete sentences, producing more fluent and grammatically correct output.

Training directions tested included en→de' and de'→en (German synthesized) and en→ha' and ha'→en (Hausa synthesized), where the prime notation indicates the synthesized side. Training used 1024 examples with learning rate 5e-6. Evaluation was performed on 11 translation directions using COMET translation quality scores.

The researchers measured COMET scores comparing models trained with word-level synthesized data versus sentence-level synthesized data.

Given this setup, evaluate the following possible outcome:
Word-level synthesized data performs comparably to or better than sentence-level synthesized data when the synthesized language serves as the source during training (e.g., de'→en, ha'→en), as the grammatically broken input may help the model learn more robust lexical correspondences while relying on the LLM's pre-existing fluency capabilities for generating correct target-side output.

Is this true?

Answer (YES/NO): NO